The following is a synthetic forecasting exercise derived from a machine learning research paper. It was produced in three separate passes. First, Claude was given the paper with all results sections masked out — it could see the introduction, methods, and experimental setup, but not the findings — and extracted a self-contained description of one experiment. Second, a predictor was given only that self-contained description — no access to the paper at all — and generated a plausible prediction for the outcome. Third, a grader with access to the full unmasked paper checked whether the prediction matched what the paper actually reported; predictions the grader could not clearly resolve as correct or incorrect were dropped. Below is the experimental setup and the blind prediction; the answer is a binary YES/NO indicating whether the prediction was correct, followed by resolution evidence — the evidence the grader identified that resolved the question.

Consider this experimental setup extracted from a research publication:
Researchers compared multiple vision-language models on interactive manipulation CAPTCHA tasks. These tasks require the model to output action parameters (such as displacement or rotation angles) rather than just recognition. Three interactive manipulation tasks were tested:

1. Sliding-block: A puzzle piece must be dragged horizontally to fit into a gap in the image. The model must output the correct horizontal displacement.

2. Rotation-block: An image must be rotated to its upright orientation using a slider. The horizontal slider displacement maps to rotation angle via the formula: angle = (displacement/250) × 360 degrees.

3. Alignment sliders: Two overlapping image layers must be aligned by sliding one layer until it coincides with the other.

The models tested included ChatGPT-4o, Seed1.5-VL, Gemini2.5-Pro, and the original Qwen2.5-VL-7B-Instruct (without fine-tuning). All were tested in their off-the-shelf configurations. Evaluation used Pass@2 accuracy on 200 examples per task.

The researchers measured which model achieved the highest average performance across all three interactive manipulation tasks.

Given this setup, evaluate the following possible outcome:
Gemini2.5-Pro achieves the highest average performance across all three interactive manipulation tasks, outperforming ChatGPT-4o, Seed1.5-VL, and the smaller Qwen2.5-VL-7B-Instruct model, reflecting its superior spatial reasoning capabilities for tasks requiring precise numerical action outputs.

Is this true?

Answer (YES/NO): YES